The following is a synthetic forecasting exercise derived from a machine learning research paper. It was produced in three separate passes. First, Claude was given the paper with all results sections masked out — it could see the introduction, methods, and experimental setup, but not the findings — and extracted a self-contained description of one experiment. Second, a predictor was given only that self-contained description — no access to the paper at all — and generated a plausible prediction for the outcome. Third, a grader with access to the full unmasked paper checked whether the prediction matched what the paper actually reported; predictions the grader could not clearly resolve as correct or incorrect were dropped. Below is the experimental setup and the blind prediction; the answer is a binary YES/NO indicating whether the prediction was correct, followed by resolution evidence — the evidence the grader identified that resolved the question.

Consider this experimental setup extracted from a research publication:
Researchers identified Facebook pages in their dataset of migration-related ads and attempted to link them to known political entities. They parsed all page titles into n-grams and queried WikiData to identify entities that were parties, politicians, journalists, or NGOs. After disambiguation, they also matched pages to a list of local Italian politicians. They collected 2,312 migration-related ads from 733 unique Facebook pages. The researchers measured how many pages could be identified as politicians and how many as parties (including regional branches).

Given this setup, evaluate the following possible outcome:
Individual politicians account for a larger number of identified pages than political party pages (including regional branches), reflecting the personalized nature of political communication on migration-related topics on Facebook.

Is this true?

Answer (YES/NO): YES